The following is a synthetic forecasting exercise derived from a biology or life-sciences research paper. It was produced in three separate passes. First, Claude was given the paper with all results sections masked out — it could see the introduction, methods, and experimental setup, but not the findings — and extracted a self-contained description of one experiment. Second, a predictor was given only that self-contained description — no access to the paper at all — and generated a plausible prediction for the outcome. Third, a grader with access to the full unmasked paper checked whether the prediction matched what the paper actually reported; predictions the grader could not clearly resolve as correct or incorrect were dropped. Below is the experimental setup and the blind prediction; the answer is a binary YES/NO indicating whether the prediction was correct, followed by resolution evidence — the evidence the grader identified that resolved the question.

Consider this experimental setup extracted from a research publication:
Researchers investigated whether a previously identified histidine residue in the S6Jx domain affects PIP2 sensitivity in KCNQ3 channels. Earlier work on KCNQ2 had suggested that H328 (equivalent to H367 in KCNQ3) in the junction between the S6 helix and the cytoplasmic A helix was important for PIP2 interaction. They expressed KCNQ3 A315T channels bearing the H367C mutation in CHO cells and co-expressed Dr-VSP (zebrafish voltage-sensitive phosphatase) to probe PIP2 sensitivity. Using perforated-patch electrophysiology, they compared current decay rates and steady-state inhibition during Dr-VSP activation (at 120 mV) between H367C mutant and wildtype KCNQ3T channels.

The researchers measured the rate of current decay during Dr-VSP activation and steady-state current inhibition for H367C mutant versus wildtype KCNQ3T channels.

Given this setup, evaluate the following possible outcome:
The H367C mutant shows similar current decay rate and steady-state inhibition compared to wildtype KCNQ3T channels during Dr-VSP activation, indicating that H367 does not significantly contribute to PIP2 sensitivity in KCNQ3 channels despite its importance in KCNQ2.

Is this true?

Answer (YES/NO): NO